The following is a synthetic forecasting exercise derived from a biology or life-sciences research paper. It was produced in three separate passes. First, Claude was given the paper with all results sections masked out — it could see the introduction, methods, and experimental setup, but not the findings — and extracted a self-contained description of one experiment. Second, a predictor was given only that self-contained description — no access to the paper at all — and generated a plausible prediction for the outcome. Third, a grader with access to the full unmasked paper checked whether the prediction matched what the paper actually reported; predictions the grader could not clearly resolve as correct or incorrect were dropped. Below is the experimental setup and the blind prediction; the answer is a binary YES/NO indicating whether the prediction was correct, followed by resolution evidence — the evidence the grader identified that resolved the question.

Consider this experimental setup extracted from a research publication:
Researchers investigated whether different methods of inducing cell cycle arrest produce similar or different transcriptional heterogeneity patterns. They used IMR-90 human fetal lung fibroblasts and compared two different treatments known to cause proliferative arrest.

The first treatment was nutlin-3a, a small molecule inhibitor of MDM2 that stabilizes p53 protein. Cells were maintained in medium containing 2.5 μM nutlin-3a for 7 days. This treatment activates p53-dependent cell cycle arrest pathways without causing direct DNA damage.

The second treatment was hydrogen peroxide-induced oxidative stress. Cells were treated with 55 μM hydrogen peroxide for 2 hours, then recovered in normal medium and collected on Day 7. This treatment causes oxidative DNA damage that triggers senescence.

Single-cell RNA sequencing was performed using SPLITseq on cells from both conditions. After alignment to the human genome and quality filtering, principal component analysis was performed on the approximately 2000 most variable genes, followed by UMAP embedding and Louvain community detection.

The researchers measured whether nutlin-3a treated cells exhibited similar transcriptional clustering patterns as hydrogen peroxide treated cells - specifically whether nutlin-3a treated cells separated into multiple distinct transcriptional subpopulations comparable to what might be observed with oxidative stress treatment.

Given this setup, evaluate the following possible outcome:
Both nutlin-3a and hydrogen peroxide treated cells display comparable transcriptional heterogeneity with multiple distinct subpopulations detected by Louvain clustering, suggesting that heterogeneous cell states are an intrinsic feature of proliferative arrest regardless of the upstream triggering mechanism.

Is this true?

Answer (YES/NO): NO